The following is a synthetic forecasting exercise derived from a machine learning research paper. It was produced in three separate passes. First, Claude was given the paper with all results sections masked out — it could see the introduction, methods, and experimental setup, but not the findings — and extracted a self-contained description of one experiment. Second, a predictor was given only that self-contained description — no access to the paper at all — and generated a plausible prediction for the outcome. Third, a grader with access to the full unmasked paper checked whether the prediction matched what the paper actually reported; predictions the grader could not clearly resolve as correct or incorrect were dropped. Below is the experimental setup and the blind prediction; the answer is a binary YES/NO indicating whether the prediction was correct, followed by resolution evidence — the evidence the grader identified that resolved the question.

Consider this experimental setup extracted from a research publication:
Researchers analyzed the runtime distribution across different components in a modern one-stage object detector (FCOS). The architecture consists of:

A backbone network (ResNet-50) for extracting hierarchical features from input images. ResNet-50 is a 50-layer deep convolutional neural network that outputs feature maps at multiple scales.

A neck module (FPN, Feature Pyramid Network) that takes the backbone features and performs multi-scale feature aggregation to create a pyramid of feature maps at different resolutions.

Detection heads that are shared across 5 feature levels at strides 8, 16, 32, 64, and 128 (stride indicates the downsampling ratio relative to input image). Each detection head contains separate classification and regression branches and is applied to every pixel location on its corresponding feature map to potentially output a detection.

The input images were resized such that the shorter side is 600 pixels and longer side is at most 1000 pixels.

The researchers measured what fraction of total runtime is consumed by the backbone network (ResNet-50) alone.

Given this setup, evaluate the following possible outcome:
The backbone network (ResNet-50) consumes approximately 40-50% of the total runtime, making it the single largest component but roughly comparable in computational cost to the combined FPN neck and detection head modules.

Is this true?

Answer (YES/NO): NO